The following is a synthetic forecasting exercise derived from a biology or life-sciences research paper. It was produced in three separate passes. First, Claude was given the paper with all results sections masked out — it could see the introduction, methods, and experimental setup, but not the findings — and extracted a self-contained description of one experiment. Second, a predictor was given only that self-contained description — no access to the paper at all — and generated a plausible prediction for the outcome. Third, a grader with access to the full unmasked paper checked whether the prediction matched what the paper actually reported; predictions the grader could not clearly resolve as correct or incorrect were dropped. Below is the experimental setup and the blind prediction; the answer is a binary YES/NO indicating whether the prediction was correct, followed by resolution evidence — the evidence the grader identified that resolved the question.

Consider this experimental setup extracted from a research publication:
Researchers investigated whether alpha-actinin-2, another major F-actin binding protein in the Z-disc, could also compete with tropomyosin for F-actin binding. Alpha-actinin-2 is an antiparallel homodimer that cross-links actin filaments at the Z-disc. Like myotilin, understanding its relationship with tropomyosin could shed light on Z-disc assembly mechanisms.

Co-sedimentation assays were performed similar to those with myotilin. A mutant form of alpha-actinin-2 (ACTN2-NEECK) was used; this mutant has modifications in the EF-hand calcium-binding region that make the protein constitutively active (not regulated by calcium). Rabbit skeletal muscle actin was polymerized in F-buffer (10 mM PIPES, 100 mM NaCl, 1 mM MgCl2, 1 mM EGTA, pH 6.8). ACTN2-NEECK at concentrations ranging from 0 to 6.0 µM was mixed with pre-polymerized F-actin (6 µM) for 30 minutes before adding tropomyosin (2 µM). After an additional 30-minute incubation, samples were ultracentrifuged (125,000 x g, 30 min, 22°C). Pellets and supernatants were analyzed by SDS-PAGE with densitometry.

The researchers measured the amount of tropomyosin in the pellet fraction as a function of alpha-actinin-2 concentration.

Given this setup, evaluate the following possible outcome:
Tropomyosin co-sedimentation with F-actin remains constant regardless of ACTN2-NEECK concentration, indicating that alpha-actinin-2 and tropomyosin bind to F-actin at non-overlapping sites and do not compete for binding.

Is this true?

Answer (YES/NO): NO